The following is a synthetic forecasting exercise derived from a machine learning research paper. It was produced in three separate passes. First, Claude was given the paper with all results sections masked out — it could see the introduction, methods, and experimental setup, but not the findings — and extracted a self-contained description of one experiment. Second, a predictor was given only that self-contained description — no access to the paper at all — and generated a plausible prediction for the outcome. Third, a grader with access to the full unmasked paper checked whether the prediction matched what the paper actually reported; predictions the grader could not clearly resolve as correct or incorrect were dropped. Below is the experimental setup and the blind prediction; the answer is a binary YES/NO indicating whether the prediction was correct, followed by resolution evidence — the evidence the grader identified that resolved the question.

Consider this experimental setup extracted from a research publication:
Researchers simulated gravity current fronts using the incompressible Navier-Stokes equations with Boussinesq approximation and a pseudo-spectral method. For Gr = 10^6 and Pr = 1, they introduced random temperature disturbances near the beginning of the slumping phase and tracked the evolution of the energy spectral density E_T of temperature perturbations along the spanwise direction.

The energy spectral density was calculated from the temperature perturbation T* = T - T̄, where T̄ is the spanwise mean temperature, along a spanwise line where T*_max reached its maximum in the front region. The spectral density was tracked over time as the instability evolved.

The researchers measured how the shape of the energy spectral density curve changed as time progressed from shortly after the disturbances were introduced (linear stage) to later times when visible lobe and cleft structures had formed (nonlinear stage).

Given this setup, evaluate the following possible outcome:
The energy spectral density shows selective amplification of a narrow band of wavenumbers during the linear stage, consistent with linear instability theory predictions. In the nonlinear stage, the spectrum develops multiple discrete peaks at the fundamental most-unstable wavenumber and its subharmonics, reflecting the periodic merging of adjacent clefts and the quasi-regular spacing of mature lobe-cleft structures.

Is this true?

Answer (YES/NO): NO